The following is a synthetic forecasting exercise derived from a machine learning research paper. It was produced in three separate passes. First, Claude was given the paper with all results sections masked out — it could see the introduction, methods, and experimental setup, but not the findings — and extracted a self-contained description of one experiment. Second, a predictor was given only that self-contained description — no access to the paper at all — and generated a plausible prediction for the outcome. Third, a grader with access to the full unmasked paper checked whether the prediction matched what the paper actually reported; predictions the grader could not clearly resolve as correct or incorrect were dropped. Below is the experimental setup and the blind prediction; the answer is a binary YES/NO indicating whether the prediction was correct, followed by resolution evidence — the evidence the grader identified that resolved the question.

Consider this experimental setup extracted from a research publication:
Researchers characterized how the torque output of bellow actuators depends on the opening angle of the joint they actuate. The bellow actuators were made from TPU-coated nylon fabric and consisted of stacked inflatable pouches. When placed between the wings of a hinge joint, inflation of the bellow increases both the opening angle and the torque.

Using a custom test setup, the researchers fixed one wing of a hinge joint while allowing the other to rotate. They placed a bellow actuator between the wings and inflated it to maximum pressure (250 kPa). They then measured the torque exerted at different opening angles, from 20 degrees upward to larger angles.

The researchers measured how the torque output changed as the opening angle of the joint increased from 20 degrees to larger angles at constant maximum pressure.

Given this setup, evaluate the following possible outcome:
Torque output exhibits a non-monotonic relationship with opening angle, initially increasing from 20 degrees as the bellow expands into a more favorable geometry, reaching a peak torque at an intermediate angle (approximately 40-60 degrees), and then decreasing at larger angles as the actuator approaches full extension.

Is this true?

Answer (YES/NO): NO